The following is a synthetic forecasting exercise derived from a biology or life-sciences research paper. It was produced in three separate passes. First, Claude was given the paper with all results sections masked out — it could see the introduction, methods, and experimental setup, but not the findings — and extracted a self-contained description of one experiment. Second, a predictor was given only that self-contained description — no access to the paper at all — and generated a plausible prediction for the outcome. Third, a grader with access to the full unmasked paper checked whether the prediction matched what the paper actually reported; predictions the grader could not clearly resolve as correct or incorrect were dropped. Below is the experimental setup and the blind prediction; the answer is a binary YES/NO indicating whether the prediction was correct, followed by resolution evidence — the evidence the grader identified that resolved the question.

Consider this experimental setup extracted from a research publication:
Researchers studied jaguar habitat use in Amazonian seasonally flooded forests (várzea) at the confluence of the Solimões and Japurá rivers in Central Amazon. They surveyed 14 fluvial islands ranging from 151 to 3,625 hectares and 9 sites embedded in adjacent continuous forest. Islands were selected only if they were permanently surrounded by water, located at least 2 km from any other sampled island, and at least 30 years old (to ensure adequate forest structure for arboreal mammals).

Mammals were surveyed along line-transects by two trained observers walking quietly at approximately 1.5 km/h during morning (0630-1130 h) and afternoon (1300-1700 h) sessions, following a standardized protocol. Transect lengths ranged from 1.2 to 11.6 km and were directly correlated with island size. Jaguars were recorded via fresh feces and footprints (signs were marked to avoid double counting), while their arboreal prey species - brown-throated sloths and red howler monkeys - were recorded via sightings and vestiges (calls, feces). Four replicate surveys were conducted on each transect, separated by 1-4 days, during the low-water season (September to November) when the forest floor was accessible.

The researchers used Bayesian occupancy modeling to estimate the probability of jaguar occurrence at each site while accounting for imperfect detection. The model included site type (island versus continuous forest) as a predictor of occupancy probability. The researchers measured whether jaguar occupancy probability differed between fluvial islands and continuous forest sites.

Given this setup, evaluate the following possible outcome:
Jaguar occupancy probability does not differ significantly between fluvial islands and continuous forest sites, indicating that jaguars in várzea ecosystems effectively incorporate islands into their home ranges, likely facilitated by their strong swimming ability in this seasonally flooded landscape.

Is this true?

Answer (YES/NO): YES